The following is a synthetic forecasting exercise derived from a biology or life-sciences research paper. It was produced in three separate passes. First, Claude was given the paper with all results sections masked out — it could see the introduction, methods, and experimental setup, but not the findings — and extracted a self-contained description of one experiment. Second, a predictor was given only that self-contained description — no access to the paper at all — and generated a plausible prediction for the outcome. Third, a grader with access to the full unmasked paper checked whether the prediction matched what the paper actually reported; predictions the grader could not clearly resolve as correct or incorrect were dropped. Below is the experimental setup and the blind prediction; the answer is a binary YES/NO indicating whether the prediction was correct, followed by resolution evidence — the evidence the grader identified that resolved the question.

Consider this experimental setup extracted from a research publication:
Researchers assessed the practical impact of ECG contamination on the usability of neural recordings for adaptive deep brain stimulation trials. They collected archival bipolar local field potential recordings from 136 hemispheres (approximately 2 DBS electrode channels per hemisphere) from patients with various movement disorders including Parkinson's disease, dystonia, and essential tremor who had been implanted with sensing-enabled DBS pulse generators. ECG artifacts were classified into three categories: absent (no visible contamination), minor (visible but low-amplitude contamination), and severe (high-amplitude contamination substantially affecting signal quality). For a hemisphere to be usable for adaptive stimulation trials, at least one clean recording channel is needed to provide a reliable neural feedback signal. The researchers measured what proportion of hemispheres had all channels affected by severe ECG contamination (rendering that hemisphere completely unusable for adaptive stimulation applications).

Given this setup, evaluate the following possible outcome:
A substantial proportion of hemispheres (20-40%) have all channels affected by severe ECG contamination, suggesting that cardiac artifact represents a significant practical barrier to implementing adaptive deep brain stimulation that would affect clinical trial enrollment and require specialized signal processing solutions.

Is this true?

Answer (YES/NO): YES